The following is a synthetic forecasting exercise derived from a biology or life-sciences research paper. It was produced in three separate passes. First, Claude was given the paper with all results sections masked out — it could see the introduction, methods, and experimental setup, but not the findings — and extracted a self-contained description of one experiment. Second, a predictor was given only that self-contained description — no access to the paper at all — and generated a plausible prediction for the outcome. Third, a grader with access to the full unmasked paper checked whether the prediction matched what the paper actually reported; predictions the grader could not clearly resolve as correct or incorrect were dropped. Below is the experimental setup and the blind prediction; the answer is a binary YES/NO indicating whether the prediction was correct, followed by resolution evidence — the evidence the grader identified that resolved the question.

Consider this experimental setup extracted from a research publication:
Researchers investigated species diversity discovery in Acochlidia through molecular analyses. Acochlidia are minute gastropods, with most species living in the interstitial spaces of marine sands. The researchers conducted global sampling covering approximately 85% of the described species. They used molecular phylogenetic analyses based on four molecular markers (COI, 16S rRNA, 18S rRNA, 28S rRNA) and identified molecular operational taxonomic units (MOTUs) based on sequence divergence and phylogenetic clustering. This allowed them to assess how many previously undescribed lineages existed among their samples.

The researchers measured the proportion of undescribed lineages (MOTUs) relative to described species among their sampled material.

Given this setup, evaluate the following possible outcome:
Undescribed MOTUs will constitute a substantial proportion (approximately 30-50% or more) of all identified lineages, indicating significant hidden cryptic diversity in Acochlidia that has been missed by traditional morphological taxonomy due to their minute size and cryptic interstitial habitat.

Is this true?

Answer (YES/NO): YES